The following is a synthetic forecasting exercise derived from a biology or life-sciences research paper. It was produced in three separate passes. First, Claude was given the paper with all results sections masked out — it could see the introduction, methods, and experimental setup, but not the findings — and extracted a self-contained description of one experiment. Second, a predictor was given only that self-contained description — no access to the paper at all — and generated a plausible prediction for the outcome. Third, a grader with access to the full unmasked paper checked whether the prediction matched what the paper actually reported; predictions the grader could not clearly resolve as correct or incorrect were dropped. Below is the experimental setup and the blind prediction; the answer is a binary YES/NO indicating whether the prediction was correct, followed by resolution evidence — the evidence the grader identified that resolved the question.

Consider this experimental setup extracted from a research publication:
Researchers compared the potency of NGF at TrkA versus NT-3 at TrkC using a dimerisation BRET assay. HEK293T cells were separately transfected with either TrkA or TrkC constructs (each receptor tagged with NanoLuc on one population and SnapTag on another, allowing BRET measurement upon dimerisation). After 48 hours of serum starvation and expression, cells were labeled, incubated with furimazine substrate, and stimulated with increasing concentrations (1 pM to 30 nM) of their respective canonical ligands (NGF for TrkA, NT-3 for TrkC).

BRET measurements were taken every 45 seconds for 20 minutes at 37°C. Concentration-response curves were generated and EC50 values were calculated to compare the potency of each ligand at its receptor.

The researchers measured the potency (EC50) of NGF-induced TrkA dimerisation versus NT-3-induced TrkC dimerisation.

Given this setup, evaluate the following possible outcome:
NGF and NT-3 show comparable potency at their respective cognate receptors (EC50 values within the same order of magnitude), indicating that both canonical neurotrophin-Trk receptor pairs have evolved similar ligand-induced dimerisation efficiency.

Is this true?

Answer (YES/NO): YES